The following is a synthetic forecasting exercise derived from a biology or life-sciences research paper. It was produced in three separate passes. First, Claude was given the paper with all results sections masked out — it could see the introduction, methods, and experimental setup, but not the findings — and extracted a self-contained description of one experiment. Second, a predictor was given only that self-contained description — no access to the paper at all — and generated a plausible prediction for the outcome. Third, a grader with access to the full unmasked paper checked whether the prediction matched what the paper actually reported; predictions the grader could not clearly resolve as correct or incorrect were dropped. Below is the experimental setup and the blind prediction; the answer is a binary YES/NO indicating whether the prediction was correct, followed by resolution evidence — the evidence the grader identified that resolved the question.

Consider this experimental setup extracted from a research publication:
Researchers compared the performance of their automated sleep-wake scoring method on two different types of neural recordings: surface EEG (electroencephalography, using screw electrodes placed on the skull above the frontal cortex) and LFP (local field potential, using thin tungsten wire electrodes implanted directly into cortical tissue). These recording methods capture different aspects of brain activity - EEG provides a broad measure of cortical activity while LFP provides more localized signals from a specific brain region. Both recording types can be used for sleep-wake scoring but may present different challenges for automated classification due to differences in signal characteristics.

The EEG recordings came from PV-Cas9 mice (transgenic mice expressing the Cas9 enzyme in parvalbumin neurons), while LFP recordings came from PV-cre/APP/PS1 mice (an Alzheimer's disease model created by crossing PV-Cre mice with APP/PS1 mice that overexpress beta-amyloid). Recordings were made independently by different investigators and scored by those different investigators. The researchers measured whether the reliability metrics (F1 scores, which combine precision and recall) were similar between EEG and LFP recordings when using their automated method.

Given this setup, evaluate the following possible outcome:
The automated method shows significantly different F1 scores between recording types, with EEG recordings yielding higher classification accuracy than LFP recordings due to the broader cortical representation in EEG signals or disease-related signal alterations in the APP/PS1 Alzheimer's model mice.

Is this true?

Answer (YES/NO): NO